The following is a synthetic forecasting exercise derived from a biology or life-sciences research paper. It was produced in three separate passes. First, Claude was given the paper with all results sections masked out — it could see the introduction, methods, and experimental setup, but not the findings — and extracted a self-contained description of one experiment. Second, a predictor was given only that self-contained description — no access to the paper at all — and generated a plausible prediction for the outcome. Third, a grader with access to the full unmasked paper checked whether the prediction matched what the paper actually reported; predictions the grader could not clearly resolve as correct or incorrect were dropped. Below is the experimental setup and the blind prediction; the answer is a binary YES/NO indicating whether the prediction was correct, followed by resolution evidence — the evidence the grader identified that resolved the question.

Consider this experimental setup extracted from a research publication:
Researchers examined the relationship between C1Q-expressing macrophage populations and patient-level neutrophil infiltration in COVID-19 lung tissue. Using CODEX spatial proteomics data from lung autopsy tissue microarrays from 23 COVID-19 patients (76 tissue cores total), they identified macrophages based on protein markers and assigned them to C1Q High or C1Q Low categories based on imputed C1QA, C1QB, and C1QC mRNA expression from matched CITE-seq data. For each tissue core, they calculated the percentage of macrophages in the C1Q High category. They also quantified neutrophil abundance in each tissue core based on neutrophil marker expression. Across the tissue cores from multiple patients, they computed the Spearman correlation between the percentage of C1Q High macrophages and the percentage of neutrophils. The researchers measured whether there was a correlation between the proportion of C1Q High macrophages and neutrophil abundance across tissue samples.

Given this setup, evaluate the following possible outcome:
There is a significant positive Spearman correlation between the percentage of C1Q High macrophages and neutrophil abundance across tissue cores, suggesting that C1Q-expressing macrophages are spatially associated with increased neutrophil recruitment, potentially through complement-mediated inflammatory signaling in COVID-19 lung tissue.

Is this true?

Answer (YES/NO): NO